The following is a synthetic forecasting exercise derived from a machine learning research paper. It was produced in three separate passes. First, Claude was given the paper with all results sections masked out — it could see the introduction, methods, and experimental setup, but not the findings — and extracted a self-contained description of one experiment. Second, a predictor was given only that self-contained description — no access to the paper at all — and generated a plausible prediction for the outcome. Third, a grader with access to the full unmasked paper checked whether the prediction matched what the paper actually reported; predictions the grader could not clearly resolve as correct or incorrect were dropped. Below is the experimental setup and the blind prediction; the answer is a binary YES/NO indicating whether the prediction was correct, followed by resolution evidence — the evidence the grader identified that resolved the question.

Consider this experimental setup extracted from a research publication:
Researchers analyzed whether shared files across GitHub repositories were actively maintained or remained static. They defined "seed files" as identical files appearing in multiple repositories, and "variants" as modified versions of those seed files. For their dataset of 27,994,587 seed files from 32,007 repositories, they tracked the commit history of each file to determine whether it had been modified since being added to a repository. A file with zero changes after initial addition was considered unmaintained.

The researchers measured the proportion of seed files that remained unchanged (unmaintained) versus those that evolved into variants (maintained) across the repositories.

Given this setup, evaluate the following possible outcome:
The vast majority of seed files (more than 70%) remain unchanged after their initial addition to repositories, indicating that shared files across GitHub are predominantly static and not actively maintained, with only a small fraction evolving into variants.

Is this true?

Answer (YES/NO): NO